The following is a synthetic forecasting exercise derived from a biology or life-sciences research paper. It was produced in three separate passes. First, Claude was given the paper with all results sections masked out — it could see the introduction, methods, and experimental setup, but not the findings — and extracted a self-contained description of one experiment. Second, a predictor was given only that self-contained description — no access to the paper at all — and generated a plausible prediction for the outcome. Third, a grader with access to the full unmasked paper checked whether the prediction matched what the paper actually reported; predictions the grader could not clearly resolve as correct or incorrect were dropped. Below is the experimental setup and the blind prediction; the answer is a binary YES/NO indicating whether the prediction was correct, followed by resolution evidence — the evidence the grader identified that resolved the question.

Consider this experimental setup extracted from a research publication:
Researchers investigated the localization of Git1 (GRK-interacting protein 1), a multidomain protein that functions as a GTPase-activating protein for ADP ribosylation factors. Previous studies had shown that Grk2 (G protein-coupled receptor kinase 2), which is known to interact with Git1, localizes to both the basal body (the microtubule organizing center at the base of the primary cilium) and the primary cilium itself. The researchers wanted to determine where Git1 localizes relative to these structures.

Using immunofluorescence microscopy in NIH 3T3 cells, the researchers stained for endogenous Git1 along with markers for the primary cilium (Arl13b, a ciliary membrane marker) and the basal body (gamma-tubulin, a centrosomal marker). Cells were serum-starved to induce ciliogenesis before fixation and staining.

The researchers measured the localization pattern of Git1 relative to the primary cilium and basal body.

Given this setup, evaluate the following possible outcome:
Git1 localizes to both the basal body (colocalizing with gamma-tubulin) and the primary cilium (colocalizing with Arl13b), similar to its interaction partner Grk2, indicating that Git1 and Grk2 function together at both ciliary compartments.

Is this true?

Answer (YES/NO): NO